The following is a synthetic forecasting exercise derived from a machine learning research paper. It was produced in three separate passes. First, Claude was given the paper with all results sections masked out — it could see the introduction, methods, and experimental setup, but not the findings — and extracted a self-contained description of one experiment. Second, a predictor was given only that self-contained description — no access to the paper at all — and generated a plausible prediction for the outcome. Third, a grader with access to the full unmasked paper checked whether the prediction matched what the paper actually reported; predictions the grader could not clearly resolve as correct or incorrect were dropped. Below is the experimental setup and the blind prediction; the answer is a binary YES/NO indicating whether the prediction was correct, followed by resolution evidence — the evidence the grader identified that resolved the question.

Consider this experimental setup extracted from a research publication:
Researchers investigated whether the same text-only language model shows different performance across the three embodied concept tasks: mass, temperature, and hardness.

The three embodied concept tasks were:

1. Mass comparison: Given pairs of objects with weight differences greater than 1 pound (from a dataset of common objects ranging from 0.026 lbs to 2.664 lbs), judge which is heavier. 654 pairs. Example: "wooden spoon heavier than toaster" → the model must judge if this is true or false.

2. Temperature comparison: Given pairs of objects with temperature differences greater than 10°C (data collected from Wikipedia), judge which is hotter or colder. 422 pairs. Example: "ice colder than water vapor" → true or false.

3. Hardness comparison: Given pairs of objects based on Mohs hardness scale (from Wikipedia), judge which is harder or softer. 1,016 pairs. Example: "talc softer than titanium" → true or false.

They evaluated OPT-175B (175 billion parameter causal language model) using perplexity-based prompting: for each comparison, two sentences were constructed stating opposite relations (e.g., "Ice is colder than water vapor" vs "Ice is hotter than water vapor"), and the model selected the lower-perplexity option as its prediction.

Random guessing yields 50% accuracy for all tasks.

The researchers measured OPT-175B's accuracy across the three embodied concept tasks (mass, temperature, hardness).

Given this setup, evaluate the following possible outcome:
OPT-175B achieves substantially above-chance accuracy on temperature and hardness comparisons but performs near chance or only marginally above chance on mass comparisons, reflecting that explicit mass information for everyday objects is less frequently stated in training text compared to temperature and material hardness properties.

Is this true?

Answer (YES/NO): NO